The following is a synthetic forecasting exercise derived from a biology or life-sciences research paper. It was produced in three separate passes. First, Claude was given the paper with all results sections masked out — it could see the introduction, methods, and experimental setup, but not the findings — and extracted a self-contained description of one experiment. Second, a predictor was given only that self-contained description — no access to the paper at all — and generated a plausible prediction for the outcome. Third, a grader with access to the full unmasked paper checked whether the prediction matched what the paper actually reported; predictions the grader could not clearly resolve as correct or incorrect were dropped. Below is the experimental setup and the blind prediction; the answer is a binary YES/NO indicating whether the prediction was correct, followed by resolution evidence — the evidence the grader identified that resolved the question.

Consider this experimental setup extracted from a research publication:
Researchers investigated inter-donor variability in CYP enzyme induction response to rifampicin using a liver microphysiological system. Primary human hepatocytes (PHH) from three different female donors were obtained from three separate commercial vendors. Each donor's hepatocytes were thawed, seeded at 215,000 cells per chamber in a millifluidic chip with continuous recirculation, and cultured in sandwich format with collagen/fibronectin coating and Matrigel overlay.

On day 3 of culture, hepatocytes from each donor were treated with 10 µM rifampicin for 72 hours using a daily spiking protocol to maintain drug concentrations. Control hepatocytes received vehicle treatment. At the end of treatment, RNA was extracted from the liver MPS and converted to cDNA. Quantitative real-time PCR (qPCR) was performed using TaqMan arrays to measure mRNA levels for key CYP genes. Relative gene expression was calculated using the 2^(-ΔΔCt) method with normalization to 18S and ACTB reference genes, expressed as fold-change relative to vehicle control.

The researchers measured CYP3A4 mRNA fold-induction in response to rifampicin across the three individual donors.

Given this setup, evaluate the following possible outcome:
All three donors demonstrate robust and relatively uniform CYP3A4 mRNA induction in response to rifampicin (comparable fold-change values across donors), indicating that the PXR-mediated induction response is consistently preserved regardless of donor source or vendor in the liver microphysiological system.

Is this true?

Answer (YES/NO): NO